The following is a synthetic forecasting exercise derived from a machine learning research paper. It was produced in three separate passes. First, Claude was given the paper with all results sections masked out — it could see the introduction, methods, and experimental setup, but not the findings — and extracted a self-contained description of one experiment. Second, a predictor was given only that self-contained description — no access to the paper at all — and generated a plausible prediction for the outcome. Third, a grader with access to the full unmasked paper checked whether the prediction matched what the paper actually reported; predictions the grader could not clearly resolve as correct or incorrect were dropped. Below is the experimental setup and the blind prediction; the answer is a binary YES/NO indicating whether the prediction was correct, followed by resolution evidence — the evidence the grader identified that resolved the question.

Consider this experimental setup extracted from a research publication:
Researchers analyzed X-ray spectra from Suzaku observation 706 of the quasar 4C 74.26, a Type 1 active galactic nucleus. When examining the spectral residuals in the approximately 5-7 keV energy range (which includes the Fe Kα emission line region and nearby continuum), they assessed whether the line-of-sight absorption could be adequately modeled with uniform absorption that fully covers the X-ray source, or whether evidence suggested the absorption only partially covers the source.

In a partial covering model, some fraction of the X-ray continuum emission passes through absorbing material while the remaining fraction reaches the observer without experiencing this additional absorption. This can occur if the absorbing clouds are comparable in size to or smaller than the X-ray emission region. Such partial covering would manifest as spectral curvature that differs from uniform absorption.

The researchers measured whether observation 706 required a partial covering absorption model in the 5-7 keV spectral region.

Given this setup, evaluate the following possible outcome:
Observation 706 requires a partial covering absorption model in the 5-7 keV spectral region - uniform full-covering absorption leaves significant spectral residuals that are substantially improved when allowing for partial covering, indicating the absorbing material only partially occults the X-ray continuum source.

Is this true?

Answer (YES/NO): YES